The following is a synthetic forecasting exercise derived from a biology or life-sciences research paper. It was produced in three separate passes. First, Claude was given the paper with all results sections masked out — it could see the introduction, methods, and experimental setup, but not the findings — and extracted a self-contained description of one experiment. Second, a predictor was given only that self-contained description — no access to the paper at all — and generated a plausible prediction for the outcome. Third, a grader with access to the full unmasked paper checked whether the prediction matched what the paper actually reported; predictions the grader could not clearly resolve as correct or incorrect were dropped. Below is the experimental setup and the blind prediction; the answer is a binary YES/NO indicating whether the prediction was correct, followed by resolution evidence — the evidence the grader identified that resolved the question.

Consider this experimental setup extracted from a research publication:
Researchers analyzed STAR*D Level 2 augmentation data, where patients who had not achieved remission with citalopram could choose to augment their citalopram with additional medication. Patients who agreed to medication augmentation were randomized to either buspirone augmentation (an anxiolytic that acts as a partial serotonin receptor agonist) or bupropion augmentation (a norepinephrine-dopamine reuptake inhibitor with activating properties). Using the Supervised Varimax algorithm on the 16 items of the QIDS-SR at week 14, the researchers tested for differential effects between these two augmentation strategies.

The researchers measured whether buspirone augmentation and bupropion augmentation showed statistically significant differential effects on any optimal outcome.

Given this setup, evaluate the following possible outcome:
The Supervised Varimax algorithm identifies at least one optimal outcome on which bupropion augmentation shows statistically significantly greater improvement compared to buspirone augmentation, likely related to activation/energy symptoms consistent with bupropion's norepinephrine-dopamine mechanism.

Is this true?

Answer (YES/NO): NO